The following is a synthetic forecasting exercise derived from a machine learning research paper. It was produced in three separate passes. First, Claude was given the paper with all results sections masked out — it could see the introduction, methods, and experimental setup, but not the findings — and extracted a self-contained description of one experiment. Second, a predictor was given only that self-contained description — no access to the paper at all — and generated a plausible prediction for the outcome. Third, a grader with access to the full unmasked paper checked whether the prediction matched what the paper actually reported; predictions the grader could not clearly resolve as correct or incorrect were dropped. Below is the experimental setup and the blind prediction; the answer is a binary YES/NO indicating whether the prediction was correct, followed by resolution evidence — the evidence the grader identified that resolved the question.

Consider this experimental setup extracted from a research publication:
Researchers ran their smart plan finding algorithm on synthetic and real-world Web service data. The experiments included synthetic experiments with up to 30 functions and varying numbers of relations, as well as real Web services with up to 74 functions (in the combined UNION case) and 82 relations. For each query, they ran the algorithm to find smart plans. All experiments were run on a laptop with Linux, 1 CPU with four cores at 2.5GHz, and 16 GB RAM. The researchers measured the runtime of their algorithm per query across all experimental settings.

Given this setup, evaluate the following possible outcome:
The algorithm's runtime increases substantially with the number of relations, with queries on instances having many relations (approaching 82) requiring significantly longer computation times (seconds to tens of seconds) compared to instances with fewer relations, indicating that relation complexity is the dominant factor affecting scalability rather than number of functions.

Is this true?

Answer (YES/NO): NO